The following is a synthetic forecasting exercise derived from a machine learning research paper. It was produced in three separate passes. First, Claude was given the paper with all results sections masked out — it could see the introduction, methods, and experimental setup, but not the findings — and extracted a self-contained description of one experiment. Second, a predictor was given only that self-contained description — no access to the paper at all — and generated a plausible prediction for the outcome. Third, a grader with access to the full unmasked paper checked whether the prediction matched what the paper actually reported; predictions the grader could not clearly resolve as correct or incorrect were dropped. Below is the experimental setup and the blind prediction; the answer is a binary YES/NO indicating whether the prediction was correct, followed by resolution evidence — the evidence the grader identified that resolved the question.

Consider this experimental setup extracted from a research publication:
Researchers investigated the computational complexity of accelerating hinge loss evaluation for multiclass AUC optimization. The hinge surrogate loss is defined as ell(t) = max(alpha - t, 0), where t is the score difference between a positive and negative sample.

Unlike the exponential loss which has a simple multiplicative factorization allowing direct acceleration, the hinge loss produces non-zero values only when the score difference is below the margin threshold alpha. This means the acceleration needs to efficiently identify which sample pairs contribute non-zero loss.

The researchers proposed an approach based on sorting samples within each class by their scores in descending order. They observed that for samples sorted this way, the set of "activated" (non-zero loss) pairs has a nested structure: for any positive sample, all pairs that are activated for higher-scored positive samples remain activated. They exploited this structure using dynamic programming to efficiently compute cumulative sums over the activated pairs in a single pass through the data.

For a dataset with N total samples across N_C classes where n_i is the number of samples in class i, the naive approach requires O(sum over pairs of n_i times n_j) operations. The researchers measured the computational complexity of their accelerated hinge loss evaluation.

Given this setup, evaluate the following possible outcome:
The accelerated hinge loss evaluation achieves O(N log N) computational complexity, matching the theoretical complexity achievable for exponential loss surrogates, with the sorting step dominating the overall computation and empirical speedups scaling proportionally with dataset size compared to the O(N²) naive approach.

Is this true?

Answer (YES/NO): NO